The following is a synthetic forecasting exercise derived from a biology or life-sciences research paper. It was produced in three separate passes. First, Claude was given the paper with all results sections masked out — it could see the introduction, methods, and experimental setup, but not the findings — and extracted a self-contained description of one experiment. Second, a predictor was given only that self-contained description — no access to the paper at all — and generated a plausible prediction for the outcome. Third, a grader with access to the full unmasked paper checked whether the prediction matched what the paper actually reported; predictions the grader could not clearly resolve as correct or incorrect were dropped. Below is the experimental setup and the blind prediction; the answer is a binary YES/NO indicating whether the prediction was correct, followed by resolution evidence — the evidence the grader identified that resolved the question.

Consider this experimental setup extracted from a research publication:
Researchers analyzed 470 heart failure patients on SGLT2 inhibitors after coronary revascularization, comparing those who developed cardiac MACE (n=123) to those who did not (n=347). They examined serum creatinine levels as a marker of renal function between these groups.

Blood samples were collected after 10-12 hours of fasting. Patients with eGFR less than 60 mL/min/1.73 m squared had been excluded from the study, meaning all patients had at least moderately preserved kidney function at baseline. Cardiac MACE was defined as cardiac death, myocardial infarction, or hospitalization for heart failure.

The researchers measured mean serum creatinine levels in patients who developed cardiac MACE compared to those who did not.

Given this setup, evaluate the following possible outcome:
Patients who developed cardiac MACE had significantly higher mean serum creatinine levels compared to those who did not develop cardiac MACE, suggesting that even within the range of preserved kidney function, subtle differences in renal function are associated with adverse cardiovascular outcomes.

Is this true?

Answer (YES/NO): YES